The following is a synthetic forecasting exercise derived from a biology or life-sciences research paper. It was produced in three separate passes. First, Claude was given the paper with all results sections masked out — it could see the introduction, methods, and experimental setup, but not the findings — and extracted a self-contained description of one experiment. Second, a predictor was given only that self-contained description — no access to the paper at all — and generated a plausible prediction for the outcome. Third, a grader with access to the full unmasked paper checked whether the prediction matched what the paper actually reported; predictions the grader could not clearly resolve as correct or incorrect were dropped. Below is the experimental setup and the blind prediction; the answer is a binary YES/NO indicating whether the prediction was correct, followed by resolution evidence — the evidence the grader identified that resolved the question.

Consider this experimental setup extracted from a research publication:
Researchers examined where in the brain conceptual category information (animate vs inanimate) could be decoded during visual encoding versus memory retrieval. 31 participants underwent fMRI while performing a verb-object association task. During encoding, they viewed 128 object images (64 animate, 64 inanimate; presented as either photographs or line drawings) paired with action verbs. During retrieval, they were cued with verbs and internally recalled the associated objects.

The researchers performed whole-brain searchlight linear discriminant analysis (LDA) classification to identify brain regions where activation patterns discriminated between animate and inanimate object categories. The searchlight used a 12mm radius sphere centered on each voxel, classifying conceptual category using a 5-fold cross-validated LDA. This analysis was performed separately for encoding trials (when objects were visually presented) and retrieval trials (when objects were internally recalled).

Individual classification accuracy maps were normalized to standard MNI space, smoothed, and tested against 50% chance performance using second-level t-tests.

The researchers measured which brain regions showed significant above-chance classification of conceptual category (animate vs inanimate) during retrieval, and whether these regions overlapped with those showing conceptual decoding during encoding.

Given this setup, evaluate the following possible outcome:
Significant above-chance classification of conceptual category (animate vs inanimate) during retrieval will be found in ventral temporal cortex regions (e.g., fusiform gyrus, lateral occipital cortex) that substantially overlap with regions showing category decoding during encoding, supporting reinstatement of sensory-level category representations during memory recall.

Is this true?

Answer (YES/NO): NO